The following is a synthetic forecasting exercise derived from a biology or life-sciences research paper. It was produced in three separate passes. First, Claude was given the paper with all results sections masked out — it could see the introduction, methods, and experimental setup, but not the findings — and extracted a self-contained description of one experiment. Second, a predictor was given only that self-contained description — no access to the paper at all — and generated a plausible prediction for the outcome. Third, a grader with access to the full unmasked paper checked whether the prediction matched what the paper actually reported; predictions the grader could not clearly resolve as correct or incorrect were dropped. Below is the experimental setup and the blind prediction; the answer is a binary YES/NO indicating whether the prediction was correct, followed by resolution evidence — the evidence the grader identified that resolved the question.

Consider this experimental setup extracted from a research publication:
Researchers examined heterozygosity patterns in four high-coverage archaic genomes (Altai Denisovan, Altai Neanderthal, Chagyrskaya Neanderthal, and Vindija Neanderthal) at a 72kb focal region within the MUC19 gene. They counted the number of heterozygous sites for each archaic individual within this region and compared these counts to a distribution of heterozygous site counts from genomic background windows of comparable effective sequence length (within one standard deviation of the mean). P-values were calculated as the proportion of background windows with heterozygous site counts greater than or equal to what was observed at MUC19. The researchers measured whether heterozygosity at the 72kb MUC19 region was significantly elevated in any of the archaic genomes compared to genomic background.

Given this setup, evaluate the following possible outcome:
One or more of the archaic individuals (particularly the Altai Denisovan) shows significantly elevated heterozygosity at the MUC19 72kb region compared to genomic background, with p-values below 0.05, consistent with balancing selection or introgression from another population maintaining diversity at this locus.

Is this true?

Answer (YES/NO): NO